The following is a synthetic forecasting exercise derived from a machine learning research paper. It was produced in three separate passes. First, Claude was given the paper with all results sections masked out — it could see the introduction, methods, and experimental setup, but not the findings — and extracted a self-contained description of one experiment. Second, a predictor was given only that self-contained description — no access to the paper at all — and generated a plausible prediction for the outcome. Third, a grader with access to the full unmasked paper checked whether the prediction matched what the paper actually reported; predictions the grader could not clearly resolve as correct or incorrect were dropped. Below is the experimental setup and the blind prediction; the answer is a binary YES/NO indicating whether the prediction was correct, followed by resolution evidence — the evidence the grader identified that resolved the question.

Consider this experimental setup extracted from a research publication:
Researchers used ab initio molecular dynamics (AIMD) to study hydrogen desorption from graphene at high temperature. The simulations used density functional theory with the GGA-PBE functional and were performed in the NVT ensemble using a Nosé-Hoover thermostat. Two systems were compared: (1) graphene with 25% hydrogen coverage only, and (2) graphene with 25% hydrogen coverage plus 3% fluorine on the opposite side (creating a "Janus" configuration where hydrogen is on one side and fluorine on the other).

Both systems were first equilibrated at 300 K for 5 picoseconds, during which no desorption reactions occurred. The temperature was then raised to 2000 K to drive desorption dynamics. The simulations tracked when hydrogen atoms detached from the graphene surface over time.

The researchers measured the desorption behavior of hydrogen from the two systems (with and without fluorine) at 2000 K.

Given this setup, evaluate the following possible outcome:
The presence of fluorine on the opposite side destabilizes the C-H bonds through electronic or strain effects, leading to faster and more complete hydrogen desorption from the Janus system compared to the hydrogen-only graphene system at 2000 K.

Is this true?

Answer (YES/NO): NO